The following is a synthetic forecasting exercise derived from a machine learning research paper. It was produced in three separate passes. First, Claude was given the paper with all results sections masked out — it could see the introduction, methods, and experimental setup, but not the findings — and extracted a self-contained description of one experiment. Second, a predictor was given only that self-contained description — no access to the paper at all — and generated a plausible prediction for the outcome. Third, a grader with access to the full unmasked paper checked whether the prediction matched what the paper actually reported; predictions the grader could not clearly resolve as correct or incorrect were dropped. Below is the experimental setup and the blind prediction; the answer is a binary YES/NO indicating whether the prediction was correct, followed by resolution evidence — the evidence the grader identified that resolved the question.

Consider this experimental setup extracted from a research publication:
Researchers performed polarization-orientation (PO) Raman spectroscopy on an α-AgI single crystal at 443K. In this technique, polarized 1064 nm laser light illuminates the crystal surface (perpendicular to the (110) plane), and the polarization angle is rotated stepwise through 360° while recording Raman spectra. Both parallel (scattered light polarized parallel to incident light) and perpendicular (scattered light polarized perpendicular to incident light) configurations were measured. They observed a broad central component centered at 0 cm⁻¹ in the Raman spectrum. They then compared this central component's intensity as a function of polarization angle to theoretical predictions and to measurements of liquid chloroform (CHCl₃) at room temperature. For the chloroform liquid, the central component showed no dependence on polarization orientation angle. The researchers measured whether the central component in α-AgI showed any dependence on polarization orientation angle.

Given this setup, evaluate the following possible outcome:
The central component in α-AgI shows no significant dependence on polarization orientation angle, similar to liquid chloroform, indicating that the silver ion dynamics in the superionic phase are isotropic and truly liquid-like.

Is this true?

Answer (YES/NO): NO